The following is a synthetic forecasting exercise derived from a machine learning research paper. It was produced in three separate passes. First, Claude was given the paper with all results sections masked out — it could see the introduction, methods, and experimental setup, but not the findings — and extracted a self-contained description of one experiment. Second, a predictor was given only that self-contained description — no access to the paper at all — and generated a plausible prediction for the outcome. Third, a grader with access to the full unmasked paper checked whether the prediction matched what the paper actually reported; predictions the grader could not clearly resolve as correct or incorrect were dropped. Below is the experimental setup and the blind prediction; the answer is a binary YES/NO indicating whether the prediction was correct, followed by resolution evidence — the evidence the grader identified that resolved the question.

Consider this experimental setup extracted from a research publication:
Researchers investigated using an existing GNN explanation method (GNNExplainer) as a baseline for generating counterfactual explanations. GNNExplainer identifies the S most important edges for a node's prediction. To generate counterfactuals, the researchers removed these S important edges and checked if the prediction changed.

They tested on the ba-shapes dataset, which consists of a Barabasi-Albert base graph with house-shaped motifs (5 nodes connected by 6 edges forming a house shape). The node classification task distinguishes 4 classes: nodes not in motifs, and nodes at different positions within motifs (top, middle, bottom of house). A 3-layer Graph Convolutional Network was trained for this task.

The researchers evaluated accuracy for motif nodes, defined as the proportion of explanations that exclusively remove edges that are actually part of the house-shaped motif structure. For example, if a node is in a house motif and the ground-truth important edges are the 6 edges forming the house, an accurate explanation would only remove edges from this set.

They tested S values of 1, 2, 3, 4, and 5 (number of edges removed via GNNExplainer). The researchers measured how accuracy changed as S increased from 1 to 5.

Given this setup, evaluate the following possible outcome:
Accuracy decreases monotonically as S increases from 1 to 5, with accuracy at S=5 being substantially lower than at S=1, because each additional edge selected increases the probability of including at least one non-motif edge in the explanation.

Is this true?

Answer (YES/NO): YES